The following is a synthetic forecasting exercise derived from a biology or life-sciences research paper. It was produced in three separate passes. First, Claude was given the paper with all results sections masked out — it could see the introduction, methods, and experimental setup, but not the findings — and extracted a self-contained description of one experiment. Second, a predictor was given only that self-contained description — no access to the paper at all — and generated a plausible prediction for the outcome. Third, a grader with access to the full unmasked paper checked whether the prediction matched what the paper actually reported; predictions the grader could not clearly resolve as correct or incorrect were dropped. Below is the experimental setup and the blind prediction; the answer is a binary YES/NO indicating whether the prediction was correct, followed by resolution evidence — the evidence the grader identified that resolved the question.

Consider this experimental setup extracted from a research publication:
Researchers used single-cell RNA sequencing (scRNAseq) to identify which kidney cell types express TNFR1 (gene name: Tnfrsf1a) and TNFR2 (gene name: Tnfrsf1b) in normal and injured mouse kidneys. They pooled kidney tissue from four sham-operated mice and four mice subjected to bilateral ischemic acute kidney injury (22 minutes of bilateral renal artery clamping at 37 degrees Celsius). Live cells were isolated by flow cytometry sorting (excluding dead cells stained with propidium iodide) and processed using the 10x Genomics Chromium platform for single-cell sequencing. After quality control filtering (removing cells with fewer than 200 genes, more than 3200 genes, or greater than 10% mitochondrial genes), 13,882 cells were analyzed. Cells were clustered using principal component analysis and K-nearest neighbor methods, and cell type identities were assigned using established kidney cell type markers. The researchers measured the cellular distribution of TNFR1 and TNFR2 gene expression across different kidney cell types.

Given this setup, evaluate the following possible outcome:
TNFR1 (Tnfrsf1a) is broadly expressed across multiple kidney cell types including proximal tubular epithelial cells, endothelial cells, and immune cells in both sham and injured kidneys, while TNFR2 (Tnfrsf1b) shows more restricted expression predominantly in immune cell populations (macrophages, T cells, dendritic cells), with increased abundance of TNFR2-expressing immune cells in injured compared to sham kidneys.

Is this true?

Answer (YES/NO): NO